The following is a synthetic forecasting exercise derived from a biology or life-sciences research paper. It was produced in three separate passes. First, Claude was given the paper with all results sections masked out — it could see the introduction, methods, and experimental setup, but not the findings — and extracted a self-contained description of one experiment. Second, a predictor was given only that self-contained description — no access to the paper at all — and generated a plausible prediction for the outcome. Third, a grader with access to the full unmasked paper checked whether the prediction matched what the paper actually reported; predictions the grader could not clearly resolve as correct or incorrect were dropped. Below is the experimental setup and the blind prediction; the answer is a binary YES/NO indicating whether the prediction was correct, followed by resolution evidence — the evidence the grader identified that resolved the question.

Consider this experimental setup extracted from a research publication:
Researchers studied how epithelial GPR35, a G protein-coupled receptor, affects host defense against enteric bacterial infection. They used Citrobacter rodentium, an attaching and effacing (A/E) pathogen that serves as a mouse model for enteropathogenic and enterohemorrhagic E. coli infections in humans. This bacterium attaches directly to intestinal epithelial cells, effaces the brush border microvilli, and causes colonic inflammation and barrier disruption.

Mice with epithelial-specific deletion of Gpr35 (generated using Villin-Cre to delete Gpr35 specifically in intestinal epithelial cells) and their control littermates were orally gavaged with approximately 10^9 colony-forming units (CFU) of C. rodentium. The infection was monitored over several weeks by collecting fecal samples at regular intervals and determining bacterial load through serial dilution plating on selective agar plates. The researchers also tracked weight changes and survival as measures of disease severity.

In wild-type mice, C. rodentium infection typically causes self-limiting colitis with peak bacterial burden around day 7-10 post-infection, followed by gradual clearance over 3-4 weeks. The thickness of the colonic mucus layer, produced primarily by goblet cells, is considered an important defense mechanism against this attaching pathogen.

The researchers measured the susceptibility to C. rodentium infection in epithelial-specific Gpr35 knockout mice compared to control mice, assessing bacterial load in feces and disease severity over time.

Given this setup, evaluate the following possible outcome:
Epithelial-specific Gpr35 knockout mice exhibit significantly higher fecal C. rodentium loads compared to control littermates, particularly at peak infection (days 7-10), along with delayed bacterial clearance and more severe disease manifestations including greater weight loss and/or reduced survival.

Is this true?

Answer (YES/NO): NO